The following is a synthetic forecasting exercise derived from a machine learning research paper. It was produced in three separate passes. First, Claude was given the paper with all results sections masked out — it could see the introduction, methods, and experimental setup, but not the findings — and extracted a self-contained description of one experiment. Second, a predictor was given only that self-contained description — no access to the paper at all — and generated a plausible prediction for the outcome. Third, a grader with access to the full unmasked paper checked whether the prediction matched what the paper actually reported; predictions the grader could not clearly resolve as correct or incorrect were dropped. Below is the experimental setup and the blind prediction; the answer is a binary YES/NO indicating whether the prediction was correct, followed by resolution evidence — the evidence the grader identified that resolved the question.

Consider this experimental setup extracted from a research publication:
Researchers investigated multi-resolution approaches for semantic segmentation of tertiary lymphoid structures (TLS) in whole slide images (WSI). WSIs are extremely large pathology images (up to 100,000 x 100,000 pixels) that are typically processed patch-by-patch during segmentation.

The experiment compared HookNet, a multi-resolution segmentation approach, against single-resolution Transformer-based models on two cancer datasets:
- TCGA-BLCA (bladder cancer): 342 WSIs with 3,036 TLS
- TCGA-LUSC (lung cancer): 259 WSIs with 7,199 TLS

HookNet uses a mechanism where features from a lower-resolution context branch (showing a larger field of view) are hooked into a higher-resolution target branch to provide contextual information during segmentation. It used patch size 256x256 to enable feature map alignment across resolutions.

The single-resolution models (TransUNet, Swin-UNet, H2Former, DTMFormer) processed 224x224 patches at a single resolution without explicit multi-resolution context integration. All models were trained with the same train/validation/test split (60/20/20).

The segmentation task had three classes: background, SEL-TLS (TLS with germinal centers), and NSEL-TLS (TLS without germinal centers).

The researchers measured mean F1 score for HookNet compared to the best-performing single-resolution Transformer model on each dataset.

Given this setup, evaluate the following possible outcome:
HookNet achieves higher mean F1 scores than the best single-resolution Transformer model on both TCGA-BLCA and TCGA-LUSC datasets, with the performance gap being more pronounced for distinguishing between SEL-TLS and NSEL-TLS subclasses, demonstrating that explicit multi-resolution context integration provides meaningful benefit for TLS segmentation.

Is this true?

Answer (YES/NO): NO